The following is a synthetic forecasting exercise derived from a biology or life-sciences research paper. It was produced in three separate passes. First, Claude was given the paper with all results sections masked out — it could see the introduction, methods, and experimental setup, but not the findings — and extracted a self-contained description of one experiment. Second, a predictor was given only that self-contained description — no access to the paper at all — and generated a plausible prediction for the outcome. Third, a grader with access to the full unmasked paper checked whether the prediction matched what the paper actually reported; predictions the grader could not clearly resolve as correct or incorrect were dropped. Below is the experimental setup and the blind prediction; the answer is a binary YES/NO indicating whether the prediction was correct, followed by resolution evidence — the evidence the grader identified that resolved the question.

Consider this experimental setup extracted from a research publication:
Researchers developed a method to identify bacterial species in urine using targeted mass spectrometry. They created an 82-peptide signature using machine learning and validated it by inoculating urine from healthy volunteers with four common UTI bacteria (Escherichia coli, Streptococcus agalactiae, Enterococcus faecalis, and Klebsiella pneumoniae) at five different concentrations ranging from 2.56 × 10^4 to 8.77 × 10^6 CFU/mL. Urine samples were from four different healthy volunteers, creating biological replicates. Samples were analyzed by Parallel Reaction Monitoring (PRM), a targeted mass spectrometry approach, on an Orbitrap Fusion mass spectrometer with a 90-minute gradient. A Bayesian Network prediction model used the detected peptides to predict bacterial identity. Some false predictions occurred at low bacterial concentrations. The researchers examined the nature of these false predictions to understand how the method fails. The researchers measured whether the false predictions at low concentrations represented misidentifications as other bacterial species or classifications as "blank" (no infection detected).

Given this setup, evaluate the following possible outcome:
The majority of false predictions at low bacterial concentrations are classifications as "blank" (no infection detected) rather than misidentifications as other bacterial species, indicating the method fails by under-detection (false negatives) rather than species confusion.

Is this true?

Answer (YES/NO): YES